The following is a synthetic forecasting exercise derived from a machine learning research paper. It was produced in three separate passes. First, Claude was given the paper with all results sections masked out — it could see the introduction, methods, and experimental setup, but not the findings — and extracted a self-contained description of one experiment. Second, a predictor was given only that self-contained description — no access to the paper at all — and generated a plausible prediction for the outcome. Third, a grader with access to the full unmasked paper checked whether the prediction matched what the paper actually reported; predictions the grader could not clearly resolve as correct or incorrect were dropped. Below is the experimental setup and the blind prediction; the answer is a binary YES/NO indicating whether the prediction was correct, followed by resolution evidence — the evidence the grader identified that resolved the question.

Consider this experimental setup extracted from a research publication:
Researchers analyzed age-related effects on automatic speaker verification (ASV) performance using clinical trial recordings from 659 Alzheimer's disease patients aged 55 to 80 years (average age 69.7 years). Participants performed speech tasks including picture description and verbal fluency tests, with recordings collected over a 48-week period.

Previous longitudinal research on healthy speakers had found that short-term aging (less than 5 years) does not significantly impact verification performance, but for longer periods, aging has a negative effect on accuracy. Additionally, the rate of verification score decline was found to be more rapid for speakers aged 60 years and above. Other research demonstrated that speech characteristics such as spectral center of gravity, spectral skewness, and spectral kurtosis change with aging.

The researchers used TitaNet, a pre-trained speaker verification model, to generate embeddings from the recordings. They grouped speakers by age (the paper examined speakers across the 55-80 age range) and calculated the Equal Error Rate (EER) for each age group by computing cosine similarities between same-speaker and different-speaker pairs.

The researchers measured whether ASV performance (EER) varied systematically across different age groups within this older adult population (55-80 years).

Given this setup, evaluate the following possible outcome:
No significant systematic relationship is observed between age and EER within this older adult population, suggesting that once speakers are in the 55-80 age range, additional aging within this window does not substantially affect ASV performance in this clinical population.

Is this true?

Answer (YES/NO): NO